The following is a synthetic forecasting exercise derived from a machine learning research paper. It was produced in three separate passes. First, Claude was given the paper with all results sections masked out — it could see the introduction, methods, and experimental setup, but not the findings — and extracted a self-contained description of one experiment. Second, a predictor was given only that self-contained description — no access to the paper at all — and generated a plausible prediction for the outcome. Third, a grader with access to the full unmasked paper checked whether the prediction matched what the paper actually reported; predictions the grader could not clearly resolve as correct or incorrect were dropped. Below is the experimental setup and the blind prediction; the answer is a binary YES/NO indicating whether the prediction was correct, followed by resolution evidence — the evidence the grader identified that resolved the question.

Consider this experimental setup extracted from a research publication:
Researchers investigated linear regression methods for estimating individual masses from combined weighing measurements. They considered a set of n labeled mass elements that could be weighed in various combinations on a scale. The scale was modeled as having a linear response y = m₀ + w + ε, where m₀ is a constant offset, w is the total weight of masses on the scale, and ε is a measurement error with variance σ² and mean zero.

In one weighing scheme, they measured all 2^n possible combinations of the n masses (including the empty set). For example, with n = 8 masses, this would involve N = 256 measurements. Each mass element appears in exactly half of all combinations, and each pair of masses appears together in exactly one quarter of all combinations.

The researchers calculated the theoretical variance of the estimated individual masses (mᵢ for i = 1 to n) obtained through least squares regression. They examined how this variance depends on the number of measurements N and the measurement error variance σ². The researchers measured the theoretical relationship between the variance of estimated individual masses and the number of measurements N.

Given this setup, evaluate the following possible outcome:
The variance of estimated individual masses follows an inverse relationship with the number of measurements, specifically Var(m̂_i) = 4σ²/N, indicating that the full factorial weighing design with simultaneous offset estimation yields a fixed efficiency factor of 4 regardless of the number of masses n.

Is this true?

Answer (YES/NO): YES